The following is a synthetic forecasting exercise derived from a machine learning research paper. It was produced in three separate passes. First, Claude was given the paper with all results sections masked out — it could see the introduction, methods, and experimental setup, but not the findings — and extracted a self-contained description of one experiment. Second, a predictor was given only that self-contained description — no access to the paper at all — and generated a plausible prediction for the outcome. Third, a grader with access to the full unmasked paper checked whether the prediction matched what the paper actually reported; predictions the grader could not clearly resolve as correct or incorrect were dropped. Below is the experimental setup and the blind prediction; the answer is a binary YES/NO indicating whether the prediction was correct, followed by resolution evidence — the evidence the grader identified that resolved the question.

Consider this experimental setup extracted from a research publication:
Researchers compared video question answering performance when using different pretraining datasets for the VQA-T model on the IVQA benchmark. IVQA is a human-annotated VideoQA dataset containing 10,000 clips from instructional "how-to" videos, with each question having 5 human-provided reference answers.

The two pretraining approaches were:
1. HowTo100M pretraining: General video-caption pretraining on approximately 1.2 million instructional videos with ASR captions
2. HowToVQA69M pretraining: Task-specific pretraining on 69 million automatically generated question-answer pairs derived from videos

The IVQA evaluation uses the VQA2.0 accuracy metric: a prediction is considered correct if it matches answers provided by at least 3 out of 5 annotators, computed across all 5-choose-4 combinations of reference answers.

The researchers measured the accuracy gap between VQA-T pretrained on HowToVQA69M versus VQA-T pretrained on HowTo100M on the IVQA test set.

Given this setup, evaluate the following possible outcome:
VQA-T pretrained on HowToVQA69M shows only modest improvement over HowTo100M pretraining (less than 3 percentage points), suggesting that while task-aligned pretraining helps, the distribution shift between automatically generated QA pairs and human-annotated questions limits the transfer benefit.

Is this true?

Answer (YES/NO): NO